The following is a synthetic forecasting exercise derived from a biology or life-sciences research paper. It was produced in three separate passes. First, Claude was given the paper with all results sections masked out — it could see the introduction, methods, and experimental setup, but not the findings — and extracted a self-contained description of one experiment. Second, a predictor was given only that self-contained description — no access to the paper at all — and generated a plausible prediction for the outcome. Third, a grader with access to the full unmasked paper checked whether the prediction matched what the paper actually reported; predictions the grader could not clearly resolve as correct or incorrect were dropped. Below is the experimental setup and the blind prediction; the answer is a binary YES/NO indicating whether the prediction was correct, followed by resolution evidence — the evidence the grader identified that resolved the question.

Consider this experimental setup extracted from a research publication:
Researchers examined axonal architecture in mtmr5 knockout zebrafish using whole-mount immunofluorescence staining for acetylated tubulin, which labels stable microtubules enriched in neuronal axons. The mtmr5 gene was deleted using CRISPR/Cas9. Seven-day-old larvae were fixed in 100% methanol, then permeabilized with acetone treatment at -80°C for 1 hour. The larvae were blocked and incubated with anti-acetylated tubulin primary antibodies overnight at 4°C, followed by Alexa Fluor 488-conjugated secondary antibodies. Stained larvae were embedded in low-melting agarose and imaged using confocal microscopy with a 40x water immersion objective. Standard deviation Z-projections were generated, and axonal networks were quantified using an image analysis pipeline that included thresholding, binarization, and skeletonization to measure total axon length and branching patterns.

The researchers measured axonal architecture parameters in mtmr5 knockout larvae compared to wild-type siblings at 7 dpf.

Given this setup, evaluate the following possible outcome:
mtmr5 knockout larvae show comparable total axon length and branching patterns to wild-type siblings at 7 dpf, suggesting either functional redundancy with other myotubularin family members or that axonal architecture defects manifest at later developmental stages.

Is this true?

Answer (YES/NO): NO